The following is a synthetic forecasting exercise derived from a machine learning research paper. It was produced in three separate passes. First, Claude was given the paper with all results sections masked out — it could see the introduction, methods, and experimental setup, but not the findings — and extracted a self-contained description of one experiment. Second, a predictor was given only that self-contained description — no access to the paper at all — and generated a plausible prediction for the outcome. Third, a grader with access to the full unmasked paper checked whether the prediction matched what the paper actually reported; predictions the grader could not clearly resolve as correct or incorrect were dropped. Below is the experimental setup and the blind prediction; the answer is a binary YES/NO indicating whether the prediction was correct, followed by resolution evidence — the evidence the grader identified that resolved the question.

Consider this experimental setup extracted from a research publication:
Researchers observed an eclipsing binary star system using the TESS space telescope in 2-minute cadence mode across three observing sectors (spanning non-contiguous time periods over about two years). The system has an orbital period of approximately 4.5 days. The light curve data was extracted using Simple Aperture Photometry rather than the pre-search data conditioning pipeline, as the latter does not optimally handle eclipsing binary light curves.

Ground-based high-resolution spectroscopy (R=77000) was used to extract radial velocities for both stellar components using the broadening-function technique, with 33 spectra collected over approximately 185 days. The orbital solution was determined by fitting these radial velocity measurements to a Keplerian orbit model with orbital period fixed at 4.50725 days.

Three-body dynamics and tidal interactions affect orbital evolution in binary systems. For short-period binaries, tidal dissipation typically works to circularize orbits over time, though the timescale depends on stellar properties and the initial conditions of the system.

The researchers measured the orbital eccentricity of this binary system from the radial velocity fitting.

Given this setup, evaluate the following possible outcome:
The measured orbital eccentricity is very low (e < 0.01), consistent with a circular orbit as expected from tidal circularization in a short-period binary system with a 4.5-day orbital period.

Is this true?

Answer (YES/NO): NO